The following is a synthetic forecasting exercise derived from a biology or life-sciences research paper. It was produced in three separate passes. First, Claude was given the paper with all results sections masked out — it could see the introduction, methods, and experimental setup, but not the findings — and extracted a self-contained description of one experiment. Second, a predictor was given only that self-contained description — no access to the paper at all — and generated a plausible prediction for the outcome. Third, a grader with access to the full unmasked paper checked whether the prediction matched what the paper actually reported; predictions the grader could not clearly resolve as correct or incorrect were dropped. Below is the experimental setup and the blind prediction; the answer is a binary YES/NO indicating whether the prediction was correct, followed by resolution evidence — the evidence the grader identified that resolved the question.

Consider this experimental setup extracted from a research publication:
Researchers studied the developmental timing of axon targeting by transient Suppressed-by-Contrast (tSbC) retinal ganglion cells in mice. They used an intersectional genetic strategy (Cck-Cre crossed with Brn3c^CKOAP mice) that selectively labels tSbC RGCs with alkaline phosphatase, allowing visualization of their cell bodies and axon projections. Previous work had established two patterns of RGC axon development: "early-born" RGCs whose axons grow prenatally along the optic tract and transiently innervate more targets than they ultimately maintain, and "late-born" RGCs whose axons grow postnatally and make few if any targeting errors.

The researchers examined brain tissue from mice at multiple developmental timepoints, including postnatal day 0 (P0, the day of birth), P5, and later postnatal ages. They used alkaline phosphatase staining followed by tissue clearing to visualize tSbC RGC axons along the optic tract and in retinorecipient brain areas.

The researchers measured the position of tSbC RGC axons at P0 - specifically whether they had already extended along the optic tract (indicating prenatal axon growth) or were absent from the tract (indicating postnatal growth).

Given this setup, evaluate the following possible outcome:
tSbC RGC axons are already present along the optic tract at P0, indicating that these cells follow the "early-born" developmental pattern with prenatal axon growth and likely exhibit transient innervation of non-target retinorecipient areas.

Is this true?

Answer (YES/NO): NO